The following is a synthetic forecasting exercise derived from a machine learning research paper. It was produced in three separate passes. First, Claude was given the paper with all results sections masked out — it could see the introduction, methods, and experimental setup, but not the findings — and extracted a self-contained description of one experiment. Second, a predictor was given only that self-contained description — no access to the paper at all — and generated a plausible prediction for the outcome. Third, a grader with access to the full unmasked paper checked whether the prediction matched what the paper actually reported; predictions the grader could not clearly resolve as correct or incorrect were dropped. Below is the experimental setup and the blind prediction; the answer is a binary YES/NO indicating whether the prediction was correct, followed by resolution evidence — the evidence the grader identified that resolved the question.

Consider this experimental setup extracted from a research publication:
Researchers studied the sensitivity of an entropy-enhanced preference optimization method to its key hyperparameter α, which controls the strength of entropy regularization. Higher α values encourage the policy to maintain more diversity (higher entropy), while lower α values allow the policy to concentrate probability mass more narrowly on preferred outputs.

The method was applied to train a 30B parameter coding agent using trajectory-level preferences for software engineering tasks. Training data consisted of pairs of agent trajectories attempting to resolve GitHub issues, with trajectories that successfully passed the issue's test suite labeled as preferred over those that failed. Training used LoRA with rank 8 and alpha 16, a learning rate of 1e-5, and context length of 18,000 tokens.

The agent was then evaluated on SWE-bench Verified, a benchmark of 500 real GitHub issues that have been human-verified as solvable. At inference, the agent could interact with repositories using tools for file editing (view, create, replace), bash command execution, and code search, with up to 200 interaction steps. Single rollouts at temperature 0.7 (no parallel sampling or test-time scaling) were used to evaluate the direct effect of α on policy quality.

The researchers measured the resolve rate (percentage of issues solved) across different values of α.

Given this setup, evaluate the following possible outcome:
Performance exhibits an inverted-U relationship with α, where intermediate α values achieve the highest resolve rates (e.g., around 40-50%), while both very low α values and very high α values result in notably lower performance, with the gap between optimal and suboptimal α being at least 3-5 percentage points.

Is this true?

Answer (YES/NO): NO